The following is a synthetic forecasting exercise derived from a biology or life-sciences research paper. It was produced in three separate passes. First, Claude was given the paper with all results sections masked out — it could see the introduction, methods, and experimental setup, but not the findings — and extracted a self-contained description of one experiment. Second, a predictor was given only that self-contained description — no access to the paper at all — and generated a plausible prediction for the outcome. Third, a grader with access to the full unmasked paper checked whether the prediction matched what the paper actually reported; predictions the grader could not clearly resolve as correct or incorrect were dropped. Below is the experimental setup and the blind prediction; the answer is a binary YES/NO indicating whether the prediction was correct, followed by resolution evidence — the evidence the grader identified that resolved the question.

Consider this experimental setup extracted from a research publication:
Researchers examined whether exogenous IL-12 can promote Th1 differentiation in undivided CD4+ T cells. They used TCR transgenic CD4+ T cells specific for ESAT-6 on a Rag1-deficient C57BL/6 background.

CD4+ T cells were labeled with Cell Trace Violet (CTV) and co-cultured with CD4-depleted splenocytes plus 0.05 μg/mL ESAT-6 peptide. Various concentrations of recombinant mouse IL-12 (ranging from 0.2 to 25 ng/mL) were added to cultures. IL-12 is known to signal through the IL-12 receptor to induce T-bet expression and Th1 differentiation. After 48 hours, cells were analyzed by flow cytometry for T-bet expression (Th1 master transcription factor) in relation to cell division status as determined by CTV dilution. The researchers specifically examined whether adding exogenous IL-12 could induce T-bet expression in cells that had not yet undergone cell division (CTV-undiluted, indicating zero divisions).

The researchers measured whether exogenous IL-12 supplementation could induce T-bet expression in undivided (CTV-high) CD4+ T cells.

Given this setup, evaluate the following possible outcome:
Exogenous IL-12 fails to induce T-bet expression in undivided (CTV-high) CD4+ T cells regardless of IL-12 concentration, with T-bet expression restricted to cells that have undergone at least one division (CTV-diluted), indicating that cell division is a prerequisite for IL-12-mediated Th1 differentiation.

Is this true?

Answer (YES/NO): NO